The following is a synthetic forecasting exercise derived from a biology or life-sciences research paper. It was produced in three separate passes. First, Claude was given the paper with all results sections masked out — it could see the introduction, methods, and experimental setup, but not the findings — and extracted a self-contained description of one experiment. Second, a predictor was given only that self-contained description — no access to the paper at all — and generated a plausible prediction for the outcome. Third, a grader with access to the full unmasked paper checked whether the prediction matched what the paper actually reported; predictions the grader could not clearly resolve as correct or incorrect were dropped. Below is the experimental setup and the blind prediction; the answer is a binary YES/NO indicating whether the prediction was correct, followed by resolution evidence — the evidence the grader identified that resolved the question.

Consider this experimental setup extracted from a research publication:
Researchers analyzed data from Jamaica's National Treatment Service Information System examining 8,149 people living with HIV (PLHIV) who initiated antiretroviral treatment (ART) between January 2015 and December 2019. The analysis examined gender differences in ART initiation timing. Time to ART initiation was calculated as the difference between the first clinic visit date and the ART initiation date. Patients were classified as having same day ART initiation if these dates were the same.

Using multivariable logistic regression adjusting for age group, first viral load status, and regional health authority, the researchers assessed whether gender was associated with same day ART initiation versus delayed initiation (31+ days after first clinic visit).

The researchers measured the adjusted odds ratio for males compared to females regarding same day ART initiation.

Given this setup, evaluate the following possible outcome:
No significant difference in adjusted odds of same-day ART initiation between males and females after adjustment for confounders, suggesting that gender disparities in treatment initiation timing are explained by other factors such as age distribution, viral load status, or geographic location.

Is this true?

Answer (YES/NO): NO